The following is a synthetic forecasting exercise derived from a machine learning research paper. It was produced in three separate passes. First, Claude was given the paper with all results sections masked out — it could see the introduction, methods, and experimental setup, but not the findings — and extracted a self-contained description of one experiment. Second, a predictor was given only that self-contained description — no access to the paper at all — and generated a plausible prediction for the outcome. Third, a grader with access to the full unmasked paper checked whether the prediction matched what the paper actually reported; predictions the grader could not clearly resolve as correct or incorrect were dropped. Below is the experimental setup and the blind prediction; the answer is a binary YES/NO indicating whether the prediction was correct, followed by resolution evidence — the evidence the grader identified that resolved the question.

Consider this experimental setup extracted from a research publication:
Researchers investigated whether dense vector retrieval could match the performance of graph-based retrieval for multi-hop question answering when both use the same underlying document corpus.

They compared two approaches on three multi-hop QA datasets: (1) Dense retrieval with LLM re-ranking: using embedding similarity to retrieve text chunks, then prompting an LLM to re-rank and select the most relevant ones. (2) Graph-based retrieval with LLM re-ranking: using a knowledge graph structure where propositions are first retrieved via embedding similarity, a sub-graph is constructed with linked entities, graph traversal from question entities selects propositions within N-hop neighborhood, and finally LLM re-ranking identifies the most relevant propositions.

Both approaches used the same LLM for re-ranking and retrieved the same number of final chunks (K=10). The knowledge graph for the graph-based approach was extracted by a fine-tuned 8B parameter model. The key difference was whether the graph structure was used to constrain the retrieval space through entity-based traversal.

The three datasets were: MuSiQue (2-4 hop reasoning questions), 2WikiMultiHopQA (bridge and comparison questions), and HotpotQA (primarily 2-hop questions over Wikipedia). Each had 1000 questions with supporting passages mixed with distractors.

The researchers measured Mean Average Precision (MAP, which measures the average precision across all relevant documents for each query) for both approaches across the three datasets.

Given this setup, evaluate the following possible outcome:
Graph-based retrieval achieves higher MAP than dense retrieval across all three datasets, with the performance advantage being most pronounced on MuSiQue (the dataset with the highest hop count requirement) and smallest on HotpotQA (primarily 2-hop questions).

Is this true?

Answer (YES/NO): NO